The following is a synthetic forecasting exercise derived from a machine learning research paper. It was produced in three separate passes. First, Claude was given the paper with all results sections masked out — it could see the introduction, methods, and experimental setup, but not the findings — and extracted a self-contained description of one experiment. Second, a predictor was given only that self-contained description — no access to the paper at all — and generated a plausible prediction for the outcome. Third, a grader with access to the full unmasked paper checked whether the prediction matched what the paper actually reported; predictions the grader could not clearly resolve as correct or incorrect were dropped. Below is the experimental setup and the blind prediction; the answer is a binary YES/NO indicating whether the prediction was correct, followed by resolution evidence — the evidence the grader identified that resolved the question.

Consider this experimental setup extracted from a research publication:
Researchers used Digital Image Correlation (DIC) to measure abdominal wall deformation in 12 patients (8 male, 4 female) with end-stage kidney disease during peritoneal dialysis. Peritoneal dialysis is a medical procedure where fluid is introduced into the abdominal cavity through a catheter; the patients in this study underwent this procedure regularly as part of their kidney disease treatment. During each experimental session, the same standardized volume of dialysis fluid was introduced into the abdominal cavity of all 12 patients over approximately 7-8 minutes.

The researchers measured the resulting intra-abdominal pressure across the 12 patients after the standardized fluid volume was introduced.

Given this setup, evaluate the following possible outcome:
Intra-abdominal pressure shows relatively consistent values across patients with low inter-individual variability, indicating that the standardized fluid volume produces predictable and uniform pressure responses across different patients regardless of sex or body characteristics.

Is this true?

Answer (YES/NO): NO